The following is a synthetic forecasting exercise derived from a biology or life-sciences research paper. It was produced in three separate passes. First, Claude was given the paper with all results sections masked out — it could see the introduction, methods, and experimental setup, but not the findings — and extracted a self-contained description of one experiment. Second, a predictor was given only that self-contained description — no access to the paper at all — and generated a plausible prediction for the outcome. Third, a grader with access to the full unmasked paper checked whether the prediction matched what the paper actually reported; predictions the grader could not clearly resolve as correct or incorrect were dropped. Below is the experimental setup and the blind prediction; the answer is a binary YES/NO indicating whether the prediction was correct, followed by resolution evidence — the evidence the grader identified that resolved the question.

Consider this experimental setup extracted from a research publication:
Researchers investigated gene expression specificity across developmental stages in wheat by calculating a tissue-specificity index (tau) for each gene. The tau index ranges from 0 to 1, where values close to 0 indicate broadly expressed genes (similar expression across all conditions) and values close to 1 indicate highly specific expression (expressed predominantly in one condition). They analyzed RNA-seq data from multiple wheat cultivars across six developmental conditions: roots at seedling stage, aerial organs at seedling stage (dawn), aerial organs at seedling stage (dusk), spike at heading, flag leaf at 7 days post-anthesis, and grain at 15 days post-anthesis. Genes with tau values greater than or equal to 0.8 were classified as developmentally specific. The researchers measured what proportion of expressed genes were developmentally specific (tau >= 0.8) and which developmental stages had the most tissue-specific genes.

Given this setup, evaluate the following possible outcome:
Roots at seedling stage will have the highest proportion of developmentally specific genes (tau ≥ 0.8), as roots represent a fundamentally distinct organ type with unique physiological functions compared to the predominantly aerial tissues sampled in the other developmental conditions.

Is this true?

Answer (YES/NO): NO